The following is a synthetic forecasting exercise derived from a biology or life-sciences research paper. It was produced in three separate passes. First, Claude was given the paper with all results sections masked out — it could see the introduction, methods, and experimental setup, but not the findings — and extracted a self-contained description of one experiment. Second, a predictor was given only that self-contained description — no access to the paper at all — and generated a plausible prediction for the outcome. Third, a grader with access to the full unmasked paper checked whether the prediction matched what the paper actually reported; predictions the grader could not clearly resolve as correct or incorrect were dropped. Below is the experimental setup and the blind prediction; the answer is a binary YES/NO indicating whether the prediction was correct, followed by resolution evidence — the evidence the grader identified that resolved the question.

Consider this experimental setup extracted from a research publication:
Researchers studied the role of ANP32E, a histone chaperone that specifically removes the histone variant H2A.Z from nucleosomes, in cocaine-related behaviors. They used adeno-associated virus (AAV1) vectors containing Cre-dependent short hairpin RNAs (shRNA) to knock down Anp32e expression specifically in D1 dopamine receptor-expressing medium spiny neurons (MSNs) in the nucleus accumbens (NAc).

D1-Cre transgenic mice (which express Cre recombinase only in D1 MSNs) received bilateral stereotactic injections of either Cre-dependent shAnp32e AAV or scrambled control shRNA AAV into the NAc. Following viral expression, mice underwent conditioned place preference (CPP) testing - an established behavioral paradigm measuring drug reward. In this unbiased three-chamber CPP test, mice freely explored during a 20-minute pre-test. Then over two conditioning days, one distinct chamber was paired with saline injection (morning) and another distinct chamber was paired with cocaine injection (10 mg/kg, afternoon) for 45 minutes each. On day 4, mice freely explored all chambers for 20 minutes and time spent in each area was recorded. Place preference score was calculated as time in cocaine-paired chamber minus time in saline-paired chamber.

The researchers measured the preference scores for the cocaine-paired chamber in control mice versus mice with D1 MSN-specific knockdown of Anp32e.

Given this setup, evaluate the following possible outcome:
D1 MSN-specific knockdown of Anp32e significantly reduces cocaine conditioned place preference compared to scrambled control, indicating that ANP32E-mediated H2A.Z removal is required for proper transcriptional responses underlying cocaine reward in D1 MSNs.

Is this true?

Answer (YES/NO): YES